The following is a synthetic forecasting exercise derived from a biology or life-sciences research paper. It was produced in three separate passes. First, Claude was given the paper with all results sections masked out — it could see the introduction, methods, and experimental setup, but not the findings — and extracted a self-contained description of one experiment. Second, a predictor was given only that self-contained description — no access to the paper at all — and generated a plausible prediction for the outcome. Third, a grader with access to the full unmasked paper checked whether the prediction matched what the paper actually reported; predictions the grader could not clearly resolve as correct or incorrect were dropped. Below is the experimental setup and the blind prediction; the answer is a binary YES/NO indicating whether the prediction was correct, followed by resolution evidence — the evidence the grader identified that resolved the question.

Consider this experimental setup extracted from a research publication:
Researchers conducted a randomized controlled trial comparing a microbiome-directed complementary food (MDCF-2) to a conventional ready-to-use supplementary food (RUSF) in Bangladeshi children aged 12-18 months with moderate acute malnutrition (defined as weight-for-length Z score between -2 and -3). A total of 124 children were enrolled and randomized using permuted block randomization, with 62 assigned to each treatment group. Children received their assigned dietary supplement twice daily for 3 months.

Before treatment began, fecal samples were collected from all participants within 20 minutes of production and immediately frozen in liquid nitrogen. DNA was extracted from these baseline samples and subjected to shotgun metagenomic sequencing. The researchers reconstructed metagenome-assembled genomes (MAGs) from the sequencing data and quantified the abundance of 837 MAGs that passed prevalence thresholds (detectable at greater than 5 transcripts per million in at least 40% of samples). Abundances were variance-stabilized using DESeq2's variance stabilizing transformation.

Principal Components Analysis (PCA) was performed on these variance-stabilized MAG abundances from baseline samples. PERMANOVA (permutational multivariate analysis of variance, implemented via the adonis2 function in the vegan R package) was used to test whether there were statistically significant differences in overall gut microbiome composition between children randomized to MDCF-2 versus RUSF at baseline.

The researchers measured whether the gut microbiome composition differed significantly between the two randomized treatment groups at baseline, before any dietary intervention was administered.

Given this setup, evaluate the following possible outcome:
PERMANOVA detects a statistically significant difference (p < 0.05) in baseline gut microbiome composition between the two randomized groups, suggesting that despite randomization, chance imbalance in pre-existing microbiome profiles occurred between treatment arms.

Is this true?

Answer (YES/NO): NO